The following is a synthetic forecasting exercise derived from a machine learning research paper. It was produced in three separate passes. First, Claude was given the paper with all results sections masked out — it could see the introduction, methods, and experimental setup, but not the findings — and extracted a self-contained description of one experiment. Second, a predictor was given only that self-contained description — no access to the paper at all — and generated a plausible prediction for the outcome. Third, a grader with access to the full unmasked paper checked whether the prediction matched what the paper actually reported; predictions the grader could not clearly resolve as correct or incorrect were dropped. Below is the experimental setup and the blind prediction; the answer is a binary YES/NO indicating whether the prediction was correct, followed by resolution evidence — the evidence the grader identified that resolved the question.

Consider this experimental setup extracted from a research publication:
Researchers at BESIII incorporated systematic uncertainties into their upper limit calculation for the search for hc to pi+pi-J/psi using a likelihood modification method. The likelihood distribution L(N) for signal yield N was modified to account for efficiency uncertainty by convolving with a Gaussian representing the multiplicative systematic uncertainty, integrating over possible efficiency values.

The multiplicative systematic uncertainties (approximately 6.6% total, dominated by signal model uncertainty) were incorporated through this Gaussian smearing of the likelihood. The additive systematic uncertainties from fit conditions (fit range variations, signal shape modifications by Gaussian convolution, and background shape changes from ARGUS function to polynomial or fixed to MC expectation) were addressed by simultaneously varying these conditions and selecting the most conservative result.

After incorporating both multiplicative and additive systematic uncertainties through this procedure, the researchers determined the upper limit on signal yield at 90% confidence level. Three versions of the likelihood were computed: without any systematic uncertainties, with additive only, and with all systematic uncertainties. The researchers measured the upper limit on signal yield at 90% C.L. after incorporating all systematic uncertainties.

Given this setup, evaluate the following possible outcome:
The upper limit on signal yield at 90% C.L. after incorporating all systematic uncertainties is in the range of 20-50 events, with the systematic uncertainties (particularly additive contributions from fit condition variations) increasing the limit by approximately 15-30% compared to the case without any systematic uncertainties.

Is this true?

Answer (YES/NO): NO